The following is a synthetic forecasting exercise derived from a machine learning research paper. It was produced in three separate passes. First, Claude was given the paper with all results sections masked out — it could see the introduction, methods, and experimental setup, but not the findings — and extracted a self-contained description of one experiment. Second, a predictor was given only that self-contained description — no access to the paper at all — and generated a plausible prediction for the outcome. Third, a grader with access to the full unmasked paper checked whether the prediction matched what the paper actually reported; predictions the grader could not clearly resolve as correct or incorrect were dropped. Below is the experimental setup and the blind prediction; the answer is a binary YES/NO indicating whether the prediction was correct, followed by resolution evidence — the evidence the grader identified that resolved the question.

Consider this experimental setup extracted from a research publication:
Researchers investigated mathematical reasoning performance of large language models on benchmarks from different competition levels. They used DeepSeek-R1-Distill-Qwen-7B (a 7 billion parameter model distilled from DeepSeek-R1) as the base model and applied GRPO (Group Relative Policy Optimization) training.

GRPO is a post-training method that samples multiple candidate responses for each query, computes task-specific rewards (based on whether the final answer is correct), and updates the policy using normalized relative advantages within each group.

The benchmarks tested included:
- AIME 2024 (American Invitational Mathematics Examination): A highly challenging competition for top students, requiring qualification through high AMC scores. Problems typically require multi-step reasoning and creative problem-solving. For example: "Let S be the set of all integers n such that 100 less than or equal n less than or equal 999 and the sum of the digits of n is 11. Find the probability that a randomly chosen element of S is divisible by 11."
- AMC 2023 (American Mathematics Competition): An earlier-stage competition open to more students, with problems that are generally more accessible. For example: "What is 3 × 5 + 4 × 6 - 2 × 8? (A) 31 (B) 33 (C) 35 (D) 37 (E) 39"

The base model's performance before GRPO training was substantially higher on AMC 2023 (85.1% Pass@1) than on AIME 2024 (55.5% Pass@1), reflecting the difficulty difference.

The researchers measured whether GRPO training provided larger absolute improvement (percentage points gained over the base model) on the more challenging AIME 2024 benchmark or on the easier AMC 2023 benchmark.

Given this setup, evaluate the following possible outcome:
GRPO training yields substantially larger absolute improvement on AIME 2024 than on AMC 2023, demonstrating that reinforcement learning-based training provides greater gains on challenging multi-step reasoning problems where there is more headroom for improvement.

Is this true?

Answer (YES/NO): YES